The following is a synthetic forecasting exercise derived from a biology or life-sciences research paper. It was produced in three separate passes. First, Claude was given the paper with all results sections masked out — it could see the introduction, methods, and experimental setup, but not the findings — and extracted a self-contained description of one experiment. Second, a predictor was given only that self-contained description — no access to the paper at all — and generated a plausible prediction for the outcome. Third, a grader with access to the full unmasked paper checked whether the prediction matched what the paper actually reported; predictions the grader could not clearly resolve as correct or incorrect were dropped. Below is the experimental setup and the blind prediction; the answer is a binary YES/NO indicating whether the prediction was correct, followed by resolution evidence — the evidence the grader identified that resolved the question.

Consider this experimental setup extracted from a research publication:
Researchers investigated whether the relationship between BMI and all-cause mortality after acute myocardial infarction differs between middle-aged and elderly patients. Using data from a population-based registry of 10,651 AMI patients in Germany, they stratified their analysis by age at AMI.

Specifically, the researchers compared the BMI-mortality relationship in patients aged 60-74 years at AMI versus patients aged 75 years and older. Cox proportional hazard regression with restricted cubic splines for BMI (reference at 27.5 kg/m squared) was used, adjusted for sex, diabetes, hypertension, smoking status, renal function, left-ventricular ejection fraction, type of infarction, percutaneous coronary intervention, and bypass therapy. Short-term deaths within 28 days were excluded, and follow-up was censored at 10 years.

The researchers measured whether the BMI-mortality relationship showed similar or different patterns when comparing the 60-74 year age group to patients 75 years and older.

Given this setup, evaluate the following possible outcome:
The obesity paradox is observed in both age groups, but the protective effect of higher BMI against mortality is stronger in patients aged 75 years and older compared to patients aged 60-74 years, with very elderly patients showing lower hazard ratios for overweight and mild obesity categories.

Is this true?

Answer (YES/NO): NO